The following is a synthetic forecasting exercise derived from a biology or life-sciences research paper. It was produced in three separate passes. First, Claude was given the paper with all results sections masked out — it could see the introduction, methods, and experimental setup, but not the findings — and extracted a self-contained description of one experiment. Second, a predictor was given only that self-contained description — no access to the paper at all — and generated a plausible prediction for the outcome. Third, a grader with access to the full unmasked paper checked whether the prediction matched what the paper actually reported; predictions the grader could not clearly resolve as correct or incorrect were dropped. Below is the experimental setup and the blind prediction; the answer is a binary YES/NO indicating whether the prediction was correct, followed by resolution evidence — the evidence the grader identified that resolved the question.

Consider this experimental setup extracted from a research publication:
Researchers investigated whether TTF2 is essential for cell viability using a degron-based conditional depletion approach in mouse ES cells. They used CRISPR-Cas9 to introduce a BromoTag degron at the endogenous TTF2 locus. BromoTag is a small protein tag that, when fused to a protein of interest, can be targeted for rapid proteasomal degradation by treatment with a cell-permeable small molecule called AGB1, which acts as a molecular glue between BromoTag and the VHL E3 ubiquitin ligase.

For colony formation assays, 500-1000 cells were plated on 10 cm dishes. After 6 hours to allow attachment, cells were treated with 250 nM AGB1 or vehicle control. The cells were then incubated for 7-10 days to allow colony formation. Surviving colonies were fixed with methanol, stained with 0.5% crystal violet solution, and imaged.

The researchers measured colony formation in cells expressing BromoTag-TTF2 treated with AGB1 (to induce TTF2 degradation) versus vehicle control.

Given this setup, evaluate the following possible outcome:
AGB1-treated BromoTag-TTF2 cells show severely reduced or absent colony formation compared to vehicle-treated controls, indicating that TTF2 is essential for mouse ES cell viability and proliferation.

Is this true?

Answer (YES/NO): NO